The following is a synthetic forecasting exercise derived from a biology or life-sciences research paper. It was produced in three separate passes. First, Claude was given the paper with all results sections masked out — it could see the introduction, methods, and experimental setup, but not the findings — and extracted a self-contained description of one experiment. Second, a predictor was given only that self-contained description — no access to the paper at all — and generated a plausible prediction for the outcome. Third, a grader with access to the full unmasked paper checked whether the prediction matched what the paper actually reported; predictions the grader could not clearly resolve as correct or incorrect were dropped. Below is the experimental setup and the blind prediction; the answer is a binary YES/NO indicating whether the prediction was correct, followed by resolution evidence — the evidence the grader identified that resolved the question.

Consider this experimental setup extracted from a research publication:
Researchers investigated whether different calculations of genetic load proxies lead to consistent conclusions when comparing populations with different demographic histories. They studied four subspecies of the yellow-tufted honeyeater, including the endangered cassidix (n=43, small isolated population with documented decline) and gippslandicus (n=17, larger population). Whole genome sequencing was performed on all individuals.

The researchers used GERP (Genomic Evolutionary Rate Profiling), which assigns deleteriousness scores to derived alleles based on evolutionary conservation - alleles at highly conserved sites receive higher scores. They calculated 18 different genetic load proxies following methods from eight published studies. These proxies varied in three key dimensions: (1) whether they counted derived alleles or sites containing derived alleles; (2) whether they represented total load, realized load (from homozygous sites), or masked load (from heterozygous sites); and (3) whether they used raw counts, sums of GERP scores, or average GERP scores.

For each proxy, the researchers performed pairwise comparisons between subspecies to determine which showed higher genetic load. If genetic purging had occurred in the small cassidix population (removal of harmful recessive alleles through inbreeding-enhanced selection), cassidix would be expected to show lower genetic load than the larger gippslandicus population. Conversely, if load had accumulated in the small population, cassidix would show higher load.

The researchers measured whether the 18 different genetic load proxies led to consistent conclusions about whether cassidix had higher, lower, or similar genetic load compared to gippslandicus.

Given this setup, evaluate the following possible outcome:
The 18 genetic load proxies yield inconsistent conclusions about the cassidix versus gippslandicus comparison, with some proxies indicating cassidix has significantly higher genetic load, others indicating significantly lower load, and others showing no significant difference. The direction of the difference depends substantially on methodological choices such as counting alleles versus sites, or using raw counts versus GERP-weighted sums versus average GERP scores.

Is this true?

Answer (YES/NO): YES